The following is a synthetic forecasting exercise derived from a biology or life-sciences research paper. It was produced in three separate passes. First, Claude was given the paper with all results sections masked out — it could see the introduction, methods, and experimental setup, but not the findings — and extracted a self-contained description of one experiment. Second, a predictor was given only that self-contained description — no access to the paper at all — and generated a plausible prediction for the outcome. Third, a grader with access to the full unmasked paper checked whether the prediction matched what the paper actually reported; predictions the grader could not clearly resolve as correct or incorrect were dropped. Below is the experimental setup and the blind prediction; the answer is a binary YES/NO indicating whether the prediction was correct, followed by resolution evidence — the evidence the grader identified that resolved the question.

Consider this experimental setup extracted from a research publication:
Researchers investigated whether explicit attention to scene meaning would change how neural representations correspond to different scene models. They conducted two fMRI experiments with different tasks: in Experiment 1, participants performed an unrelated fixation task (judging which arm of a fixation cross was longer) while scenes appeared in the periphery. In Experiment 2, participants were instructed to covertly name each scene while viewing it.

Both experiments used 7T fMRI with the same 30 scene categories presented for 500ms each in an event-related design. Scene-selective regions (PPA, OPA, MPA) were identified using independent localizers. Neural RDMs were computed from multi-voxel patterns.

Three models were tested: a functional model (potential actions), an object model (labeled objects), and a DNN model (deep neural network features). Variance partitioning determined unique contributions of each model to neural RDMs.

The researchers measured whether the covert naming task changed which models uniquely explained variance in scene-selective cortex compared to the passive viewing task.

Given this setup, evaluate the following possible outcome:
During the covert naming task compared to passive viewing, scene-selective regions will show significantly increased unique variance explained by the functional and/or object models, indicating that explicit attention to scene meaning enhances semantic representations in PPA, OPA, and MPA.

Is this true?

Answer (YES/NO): NO